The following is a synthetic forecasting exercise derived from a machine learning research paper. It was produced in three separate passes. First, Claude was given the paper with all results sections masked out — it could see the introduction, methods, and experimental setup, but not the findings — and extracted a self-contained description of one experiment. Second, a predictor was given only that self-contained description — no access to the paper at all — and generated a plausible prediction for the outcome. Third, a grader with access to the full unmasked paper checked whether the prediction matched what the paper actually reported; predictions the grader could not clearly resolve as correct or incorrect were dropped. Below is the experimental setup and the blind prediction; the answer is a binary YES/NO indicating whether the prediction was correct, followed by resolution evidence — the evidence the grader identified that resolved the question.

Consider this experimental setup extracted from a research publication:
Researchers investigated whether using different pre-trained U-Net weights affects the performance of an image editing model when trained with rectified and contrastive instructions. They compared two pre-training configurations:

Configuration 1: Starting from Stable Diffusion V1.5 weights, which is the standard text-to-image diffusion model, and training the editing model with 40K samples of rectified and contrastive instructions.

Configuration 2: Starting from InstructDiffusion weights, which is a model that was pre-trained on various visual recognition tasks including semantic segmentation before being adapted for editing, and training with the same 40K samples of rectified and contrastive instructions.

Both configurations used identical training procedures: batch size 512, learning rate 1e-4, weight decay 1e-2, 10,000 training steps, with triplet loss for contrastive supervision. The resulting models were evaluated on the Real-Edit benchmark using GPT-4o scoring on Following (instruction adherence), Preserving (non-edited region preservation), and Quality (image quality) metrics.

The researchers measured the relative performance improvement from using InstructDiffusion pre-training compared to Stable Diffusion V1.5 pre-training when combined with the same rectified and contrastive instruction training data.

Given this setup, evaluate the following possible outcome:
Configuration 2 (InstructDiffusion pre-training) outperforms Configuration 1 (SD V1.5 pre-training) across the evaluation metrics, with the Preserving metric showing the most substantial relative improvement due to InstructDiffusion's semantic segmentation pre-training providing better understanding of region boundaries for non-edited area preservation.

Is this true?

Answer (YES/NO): NO